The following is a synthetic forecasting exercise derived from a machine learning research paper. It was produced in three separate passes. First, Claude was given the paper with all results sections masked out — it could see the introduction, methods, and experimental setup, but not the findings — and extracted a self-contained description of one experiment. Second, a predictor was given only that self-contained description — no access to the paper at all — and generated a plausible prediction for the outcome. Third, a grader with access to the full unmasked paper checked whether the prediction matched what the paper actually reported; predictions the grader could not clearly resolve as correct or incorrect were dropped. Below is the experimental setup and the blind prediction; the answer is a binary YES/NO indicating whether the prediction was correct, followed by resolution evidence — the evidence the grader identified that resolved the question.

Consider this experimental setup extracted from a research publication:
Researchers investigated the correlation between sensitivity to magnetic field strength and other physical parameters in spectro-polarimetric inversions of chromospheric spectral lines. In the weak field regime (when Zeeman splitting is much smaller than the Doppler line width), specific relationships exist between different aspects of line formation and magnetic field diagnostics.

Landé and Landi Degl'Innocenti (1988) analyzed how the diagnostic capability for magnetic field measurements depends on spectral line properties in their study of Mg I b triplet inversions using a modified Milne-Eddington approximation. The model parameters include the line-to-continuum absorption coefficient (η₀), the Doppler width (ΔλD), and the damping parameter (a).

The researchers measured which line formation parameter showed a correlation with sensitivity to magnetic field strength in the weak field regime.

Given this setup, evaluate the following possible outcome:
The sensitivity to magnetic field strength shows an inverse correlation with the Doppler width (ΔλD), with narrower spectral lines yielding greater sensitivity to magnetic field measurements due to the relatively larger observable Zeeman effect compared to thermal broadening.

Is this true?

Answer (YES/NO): NO